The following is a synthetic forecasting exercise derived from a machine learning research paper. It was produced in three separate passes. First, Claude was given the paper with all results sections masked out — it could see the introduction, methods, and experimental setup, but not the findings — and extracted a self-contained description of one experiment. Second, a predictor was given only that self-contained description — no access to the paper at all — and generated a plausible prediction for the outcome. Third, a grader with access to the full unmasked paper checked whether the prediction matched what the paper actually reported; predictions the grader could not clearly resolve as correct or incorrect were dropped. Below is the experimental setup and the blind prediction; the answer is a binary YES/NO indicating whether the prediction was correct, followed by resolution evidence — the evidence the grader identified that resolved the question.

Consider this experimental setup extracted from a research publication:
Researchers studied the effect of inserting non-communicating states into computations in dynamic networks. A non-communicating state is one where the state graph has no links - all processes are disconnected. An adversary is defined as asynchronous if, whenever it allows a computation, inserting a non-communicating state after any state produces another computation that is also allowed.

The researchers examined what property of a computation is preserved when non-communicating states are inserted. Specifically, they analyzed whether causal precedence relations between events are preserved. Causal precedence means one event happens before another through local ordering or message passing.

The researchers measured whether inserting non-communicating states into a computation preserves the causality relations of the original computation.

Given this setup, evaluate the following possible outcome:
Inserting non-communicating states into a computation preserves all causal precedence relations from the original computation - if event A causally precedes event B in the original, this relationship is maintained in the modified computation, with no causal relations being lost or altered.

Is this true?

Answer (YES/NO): YES